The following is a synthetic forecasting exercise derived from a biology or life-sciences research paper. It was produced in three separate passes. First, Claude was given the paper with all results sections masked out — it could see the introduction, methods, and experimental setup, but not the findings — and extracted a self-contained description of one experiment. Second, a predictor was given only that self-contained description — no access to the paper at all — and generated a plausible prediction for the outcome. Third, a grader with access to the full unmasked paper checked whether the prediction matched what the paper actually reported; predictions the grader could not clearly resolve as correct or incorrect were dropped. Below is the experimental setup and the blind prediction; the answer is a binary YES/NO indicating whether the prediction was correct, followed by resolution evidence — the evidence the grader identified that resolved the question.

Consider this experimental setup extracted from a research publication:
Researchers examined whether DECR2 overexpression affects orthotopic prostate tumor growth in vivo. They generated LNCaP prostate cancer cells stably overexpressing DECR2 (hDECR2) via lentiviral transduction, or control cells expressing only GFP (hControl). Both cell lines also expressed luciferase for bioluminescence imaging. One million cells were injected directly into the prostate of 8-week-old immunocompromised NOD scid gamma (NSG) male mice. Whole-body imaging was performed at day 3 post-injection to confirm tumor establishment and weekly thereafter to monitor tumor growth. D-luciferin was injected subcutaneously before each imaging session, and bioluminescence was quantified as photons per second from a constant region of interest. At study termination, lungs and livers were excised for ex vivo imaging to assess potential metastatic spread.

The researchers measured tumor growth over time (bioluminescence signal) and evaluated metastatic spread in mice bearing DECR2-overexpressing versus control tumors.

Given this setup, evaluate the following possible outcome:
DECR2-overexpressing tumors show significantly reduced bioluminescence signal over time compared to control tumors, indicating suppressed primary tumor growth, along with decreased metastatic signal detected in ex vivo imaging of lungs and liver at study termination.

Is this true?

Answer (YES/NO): NO